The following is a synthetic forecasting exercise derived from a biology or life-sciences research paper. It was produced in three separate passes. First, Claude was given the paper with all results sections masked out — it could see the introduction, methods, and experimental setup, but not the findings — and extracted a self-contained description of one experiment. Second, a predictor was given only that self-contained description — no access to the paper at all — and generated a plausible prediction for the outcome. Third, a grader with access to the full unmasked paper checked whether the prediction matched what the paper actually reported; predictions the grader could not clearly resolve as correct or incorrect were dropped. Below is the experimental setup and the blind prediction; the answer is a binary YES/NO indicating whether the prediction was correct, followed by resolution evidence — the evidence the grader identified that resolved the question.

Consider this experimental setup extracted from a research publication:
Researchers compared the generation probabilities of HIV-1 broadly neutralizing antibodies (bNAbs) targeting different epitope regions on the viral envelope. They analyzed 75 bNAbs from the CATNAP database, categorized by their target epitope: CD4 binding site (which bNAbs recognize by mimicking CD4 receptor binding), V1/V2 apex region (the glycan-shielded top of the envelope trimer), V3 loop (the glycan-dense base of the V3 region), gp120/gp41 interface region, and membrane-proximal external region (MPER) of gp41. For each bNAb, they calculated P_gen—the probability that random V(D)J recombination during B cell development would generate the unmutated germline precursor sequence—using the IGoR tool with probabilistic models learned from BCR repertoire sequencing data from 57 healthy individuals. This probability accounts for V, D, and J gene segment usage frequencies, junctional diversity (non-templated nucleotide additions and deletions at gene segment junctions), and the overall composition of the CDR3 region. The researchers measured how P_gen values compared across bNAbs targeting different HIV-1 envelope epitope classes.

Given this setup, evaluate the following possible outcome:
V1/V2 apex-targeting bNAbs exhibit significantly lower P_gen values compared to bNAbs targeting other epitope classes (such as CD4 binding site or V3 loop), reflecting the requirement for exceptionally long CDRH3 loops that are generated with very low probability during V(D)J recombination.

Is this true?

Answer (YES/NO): YES